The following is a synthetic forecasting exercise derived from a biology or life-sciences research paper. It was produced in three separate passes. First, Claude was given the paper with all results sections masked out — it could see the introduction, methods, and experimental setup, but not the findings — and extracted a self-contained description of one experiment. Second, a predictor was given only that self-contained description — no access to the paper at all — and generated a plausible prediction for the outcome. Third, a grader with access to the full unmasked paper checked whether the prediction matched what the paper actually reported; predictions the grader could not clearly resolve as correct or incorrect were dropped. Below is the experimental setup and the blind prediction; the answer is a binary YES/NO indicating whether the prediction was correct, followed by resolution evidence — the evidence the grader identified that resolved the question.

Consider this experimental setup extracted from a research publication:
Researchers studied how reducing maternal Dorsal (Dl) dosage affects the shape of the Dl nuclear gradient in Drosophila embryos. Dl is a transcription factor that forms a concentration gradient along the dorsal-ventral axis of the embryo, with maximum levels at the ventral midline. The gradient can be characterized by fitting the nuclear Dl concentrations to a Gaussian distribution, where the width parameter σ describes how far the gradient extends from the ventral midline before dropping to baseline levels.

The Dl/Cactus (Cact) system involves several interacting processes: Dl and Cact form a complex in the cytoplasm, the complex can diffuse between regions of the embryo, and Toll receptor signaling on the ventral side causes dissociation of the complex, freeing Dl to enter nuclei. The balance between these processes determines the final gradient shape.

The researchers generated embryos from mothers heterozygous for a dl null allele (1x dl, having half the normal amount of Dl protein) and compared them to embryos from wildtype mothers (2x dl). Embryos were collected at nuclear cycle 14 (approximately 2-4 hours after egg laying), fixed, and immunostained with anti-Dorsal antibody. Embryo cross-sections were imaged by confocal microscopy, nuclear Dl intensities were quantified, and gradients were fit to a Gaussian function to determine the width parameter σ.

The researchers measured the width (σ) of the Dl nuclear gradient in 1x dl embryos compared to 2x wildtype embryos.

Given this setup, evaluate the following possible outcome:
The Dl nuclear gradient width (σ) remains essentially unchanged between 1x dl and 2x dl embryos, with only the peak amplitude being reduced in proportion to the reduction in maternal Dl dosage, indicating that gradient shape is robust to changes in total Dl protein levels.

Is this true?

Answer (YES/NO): NO